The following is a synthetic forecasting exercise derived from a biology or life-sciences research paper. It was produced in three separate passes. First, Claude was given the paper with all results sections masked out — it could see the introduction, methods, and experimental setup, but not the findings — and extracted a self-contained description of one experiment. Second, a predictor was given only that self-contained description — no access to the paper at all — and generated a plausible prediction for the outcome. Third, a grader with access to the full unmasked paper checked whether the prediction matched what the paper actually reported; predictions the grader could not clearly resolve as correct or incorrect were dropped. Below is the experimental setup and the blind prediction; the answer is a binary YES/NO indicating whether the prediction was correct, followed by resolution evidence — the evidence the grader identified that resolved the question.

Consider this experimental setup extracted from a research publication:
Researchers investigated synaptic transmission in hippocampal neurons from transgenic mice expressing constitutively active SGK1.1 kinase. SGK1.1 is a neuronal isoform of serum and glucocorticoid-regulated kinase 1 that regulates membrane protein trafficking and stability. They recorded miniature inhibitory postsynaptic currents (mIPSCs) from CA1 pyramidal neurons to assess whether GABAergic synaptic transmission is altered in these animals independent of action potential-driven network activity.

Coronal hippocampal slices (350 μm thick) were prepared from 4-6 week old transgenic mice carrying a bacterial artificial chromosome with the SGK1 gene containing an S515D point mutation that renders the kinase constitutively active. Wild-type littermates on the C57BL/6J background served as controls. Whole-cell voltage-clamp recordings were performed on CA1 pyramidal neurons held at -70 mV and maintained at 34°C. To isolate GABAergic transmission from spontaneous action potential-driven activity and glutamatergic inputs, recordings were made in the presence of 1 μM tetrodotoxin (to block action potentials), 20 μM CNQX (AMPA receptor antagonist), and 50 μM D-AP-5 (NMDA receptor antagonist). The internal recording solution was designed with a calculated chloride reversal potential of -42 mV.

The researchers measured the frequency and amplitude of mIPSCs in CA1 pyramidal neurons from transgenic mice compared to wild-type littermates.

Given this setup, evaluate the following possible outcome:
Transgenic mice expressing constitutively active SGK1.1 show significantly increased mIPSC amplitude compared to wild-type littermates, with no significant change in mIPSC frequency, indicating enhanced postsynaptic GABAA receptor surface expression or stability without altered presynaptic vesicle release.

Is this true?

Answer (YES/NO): NO